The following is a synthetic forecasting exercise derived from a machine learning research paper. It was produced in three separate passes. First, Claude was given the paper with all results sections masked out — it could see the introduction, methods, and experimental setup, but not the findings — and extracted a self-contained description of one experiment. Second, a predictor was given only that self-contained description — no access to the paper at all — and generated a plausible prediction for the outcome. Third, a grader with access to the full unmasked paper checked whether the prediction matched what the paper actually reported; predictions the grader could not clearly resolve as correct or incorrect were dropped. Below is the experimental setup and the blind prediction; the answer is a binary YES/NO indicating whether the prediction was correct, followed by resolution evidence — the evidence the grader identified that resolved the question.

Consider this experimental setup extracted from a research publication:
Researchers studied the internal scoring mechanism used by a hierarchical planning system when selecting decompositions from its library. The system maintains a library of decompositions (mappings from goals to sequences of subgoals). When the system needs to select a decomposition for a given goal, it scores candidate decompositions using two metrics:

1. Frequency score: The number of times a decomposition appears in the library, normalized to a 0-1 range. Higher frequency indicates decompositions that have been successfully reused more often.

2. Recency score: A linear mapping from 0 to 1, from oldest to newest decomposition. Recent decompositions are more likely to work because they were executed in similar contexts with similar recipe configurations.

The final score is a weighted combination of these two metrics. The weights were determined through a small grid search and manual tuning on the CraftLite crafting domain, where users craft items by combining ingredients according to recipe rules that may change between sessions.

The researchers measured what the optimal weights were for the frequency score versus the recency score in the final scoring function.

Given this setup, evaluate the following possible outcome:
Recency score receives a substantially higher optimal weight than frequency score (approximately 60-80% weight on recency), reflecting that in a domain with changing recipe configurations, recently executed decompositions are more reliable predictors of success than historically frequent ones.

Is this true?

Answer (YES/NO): YES